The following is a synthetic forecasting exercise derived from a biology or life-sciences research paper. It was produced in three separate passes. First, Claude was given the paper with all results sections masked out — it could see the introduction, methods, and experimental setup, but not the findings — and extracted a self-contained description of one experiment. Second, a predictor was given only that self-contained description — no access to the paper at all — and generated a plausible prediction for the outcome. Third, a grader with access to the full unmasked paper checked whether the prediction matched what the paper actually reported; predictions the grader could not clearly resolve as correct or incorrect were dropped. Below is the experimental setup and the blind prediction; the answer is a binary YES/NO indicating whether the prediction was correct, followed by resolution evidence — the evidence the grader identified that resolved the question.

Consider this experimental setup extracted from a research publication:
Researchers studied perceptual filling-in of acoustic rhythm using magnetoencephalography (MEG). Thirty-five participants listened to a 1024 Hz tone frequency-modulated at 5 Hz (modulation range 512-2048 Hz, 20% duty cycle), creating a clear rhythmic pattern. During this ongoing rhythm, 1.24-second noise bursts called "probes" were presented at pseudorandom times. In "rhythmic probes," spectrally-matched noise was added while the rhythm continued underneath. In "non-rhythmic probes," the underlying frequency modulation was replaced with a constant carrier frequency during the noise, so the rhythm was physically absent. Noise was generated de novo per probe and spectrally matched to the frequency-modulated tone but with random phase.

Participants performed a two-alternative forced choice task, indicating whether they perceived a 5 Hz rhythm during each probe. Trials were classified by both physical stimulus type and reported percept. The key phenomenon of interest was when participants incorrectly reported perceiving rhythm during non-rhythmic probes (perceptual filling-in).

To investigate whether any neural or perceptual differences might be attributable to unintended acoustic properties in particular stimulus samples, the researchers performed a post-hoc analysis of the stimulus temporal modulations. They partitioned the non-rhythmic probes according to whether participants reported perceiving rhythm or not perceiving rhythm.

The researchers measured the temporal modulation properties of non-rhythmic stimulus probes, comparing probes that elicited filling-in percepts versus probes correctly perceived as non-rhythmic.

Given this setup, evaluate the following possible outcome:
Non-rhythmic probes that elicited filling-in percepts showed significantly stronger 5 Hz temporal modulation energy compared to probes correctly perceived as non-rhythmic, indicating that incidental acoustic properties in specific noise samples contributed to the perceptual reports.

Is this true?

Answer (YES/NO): NO